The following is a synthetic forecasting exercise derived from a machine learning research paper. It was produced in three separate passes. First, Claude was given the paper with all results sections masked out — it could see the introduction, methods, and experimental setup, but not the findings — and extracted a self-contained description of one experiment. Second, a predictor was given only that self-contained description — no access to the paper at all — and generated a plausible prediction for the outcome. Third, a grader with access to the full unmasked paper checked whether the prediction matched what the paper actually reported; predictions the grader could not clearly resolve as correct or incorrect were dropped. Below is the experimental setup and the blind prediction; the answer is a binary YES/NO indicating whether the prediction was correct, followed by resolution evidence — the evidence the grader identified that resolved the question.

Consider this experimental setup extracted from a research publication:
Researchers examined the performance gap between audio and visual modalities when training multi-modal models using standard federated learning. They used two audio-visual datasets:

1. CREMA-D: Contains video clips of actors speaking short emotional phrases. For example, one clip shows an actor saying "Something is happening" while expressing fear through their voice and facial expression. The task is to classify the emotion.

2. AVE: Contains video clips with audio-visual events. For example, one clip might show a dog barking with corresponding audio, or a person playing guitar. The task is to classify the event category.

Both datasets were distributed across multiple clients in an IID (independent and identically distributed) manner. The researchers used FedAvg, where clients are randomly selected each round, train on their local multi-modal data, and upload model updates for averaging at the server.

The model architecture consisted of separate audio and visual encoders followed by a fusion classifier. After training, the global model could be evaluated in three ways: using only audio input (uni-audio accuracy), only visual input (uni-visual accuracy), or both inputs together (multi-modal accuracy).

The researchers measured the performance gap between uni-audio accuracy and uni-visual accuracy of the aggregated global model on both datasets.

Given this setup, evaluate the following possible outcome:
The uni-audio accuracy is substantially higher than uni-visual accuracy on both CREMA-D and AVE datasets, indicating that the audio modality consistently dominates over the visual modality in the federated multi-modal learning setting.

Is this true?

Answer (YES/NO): YES